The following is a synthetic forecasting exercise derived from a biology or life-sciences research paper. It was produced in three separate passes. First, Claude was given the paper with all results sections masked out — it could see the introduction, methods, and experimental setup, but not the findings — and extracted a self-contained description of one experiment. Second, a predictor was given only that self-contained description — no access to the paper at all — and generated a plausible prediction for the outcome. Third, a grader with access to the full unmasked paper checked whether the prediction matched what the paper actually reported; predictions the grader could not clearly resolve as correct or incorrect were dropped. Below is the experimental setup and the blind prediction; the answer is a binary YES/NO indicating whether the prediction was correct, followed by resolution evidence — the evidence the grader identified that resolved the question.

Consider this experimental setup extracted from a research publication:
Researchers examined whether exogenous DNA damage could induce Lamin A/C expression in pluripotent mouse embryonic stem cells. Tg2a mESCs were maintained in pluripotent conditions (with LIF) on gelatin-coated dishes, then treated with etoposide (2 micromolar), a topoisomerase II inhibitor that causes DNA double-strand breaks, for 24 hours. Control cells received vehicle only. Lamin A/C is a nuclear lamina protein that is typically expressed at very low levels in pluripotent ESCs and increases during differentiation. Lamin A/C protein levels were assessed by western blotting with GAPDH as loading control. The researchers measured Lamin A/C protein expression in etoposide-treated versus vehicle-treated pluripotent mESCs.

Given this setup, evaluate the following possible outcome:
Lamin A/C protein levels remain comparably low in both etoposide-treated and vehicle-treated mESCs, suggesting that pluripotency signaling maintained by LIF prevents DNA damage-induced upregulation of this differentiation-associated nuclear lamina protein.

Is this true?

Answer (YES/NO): NO